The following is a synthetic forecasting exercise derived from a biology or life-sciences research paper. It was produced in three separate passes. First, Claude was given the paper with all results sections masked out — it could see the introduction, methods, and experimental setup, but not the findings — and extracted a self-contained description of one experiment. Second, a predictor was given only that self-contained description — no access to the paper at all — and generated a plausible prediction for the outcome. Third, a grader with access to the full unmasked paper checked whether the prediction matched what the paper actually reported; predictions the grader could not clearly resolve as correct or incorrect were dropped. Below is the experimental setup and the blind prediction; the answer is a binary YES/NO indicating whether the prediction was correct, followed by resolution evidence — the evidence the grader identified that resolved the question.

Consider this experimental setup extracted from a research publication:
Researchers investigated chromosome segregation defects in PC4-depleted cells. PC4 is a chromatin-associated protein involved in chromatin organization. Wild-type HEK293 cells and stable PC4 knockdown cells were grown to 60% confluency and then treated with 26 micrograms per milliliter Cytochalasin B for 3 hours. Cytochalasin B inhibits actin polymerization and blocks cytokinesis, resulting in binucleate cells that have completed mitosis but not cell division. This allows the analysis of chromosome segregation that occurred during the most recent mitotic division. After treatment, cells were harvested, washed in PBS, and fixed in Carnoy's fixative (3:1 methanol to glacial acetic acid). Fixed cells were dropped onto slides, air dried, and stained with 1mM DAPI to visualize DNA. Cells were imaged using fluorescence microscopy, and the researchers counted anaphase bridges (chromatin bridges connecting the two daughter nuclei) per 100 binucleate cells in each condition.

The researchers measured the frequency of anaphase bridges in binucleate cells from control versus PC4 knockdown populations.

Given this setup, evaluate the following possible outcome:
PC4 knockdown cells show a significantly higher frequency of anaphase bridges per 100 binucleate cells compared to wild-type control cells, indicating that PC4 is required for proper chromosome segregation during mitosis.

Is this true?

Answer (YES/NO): YES